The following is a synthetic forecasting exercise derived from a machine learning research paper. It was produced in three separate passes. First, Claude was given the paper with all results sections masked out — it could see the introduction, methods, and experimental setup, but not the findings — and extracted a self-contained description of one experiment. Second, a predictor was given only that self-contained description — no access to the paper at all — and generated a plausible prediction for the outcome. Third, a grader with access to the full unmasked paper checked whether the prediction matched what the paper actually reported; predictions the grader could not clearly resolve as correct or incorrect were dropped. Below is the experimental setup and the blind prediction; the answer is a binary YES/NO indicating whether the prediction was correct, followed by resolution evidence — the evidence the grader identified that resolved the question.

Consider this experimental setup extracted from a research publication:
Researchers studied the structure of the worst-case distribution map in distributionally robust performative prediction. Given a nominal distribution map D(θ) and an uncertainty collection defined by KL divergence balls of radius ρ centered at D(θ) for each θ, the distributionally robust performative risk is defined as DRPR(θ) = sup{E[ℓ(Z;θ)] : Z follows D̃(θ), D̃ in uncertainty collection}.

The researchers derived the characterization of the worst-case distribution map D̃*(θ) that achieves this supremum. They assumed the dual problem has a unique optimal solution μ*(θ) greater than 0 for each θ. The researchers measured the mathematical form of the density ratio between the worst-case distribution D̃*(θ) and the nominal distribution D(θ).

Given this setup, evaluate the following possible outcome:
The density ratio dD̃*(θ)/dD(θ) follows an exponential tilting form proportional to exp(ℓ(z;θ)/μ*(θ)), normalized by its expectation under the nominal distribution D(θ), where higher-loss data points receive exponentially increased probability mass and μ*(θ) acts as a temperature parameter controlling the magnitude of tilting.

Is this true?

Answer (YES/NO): YES